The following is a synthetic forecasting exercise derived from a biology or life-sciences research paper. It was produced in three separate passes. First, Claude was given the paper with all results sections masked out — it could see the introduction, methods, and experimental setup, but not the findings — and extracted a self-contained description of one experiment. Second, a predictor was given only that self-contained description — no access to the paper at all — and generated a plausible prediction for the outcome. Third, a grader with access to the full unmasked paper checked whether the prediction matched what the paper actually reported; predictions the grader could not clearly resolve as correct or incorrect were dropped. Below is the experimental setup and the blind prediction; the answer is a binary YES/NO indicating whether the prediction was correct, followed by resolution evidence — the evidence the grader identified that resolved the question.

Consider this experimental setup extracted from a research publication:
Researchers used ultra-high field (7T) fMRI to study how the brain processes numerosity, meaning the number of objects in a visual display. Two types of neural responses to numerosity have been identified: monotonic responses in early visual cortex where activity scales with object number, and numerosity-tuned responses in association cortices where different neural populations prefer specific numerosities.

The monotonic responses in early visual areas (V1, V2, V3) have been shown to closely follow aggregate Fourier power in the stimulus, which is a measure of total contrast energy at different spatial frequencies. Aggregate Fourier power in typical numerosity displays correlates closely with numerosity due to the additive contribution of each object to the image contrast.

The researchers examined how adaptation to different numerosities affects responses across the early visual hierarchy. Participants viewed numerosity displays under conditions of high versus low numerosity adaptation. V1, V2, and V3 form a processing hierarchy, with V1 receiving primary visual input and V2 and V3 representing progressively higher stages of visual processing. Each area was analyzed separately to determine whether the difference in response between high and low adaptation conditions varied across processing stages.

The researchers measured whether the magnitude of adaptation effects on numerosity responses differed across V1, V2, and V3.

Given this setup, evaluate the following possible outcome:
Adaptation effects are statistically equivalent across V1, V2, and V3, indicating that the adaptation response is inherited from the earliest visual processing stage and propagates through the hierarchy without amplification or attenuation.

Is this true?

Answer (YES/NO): NO